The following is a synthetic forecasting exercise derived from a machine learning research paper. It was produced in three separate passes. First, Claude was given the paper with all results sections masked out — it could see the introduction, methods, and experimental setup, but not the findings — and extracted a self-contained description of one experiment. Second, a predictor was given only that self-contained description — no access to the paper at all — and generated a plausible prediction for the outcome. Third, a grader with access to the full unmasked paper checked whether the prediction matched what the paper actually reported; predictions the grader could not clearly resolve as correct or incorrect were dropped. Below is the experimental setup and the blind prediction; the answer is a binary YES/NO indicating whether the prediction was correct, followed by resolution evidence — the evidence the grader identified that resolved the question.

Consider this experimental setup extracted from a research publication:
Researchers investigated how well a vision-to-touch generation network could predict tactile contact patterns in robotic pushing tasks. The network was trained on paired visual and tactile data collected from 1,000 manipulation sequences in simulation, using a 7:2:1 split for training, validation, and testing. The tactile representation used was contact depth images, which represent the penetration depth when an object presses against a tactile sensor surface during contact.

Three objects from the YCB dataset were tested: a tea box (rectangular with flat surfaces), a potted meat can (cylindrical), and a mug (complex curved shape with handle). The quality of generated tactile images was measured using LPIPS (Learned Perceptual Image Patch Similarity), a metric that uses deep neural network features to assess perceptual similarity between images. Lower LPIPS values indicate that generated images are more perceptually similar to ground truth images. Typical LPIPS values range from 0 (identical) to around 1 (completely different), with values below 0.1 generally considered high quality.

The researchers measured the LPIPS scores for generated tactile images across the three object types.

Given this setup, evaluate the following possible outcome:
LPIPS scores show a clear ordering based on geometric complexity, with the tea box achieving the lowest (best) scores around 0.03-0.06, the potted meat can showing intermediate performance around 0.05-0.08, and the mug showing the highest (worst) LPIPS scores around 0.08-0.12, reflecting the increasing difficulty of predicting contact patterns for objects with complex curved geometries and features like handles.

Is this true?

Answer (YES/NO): NO